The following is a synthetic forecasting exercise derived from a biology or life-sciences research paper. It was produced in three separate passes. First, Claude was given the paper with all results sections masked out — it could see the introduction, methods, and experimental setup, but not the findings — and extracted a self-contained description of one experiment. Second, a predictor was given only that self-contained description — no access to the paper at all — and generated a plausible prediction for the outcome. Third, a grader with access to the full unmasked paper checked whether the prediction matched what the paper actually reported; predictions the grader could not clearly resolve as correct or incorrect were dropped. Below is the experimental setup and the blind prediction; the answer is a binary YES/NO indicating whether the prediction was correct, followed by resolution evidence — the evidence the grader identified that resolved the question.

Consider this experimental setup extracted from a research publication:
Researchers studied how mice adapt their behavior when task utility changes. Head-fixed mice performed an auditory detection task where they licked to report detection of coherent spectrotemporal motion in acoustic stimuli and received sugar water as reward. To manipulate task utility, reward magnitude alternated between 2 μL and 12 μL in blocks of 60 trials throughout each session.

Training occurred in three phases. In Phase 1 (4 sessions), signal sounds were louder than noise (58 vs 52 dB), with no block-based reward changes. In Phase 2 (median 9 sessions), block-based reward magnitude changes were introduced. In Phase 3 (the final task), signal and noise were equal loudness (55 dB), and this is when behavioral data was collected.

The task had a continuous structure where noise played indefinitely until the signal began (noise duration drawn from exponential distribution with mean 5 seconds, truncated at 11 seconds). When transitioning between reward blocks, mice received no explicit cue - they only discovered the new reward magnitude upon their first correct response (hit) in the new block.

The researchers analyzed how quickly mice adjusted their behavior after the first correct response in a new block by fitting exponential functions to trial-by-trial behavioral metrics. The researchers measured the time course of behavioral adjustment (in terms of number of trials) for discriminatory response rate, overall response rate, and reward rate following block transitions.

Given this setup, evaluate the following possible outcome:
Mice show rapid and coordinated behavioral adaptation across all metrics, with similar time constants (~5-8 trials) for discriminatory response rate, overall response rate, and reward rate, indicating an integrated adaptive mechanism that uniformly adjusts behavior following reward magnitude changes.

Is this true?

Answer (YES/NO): NO